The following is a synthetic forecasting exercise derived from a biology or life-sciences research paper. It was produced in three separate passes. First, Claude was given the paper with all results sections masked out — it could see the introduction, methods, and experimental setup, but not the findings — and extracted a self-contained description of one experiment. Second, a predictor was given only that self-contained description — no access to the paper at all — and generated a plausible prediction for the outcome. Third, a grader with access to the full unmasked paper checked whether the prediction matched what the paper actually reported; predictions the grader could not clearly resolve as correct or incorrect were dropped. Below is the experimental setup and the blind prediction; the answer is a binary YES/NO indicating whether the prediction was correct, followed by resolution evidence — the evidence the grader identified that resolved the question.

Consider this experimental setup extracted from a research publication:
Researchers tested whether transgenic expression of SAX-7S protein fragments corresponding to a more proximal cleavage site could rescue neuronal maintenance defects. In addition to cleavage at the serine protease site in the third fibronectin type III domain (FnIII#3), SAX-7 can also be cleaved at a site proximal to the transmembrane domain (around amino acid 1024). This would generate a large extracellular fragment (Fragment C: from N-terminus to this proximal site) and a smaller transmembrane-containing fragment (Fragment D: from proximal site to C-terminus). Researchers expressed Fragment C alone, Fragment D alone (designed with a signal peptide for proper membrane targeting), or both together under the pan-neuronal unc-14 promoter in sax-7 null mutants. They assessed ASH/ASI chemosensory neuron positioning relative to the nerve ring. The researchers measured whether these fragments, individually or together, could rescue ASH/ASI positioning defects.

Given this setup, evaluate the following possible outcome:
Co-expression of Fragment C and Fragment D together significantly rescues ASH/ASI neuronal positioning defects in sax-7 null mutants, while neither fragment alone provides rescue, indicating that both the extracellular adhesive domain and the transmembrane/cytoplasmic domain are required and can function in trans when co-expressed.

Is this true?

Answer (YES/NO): NO